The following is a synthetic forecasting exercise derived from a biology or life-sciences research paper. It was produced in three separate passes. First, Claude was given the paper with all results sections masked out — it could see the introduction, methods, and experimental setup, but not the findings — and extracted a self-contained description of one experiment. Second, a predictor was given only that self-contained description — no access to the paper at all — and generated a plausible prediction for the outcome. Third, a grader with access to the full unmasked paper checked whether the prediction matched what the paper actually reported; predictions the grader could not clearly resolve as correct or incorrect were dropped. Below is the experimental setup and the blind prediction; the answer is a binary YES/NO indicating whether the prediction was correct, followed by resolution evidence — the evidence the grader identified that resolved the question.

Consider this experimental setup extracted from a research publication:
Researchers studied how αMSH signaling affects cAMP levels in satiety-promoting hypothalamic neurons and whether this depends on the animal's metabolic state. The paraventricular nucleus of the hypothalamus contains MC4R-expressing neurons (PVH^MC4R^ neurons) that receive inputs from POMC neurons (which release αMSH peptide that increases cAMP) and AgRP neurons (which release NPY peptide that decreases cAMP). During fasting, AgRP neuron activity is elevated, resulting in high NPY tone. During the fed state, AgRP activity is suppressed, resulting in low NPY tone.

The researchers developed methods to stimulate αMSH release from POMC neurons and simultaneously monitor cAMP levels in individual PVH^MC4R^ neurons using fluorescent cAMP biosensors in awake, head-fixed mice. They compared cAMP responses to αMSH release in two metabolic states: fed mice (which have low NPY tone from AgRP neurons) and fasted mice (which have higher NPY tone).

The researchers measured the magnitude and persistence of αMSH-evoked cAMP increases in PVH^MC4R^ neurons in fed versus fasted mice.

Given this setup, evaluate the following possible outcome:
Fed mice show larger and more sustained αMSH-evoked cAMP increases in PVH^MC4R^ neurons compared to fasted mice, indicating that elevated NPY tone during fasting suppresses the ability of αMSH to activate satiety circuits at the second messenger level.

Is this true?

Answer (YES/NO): YES